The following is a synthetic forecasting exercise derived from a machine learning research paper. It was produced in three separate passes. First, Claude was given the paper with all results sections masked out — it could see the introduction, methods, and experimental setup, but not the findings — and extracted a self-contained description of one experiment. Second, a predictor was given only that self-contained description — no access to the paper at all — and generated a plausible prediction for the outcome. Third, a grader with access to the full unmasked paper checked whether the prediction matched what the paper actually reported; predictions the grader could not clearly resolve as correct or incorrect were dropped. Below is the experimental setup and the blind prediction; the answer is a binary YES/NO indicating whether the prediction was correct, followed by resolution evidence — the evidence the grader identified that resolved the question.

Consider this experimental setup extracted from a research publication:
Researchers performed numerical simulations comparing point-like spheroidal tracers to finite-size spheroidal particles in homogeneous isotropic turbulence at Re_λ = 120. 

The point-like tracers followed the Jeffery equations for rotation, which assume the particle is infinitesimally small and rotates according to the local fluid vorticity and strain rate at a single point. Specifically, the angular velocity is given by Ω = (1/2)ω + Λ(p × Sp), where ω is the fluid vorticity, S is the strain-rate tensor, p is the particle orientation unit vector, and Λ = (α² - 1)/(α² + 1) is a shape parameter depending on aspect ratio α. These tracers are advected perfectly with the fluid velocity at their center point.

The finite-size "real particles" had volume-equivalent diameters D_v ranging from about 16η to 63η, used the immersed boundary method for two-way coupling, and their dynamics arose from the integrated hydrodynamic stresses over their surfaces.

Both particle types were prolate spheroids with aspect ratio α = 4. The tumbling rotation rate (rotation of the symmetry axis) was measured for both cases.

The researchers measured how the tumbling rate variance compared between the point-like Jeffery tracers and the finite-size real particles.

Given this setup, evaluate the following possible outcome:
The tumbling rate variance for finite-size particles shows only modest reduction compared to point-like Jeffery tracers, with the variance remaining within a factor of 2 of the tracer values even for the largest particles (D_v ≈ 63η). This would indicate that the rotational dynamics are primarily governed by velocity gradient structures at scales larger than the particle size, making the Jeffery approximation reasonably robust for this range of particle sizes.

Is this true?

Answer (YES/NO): NO